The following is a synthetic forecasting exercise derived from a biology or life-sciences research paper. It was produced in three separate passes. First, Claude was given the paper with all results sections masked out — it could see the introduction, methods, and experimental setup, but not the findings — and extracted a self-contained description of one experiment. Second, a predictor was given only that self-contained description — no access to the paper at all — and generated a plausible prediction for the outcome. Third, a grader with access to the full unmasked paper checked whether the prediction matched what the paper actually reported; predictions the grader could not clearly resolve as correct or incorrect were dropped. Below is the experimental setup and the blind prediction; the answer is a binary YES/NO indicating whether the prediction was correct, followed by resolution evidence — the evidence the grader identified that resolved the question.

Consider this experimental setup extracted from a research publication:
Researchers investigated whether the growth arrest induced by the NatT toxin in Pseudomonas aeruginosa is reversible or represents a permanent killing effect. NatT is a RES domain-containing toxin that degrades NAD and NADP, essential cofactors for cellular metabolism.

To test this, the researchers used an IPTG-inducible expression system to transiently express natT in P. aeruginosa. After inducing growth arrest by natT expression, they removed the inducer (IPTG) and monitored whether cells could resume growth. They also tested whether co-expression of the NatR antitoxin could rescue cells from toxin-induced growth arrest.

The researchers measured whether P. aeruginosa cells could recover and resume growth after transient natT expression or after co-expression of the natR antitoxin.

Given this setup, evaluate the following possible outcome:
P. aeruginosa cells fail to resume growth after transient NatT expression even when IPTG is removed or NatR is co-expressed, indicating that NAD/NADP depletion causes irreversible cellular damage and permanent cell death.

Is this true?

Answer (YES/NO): NO